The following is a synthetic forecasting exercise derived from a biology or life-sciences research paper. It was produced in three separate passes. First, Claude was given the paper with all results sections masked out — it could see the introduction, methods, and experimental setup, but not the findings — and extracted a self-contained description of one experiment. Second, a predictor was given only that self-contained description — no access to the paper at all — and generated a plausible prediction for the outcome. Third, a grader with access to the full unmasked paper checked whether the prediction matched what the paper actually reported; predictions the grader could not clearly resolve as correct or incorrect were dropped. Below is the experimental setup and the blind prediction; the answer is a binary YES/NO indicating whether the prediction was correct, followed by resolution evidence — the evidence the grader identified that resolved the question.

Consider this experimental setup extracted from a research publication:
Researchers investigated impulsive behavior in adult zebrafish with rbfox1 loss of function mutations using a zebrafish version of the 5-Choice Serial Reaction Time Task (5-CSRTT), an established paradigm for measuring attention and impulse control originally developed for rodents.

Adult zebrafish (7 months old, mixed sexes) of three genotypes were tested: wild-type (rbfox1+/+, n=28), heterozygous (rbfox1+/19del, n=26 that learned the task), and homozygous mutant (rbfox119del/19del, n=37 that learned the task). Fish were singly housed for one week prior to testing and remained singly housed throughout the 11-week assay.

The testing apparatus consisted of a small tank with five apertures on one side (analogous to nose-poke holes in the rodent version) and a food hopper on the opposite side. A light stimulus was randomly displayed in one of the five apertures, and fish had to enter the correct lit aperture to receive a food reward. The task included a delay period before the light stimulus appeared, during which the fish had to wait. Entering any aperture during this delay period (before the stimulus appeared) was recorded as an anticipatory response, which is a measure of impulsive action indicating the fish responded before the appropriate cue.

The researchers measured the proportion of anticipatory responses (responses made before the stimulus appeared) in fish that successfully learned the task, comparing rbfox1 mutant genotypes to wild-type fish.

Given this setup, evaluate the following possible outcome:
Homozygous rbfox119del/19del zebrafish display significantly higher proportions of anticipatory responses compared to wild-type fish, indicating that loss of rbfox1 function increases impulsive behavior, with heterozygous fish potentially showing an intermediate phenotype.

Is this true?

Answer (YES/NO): YES